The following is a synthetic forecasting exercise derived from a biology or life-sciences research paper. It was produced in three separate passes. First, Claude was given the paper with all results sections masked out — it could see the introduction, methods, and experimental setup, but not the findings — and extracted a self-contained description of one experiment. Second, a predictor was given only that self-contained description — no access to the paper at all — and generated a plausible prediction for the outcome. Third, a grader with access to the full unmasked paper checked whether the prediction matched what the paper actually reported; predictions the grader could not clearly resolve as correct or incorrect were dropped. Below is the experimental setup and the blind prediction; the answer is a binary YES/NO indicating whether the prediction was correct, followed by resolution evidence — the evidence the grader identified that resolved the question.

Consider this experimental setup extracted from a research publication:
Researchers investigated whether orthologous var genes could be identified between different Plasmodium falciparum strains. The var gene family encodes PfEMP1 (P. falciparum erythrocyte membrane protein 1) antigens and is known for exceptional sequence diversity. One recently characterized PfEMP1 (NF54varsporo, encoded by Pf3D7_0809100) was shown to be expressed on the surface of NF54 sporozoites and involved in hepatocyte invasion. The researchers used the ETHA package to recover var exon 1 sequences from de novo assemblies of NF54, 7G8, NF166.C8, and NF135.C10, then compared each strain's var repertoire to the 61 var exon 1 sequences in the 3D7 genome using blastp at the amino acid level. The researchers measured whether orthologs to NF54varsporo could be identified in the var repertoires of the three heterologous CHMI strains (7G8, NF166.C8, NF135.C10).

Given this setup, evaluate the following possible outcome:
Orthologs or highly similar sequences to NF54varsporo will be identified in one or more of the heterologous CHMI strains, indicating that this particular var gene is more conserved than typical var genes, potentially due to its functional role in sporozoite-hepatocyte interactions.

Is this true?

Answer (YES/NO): NO